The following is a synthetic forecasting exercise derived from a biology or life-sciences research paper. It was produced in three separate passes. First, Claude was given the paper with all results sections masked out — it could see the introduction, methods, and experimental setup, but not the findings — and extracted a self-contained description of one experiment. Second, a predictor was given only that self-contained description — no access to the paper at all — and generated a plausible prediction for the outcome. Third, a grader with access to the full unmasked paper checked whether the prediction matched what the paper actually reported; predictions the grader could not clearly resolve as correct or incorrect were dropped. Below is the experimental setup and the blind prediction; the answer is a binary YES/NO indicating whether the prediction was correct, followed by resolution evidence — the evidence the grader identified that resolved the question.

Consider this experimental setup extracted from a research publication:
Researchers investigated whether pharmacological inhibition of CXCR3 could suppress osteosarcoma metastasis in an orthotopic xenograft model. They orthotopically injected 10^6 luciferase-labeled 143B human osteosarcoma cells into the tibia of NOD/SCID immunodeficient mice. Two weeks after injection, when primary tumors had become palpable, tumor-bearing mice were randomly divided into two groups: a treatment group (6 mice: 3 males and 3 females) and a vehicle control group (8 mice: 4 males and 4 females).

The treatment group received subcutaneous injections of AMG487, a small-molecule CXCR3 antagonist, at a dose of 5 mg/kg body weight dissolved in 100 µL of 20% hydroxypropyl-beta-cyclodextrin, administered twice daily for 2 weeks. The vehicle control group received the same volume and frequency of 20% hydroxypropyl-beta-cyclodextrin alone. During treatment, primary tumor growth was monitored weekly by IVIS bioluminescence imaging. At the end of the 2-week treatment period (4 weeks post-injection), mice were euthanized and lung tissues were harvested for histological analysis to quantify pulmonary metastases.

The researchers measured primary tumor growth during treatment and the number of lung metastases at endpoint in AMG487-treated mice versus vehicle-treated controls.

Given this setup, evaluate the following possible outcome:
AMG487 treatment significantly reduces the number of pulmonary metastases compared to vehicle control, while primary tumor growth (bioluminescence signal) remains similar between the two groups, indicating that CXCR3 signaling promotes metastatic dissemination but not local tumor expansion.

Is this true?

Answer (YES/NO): YES